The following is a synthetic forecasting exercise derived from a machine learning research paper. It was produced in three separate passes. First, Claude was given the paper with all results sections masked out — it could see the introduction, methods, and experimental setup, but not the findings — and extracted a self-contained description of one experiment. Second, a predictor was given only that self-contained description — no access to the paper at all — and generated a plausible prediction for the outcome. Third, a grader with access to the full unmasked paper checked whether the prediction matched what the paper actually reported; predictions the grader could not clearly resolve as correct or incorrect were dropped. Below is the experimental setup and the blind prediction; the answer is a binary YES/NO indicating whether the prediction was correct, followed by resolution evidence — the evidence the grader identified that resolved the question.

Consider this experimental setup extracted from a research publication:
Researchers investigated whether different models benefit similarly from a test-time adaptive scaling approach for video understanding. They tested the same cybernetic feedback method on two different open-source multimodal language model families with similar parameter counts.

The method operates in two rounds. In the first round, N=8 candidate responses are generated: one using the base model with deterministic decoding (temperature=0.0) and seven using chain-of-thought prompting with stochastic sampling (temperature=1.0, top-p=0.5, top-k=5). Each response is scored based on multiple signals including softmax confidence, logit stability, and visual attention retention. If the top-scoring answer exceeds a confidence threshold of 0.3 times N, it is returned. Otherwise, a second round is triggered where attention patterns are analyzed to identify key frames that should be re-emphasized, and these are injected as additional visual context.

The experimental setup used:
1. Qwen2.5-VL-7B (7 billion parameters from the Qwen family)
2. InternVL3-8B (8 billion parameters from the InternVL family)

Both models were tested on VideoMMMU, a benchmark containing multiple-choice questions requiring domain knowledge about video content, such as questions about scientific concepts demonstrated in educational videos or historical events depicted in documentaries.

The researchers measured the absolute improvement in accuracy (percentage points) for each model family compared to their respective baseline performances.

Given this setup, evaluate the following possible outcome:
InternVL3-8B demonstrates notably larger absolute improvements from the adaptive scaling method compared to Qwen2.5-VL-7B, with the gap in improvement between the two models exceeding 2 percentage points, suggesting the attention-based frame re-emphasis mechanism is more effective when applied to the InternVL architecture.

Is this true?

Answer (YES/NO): NO